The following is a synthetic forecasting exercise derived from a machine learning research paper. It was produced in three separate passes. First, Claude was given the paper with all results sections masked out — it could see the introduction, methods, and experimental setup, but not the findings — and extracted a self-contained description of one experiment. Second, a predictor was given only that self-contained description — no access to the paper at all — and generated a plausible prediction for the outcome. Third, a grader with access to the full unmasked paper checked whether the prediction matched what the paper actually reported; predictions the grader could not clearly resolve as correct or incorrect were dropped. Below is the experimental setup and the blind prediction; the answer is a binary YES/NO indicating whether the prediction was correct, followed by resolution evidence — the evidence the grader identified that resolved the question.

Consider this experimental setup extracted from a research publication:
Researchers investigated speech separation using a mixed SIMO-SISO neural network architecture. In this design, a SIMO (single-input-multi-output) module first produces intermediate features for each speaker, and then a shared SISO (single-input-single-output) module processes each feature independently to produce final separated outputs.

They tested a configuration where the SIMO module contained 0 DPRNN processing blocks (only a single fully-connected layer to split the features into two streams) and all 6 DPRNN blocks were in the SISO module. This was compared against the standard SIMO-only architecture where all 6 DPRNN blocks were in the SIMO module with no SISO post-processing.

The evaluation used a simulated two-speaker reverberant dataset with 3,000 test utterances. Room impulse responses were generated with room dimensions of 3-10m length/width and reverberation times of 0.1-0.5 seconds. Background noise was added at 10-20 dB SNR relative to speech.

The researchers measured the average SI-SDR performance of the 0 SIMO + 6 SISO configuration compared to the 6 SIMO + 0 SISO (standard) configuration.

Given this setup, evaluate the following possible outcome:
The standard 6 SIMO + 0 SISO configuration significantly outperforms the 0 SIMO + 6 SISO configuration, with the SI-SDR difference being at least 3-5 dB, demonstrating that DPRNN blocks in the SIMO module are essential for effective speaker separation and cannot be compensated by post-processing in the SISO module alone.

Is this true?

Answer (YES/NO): NO